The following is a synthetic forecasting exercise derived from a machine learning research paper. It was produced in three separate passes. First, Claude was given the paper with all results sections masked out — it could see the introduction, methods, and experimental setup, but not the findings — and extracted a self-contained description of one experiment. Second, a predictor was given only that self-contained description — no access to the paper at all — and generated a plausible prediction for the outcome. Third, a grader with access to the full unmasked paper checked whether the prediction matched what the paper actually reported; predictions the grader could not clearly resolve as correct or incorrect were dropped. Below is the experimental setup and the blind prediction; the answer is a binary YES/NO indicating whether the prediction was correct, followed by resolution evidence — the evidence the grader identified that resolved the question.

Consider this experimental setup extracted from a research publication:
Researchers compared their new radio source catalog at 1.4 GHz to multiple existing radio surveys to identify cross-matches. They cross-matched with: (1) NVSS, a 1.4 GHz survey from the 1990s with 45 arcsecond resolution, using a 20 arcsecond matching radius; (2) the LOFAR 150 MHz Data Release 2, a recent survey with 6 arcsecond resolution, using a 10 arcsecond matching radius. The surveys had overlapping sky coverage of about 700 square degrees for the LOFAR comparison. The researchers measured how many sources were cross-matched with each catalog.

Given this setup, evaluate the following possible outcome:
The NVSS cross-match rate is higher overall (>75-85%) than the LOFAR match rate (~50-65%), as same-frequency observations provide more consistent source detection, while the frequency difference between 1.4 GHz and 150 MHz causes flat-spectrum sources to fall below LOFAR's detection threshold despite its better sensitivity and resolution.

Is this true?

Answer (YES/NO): NO